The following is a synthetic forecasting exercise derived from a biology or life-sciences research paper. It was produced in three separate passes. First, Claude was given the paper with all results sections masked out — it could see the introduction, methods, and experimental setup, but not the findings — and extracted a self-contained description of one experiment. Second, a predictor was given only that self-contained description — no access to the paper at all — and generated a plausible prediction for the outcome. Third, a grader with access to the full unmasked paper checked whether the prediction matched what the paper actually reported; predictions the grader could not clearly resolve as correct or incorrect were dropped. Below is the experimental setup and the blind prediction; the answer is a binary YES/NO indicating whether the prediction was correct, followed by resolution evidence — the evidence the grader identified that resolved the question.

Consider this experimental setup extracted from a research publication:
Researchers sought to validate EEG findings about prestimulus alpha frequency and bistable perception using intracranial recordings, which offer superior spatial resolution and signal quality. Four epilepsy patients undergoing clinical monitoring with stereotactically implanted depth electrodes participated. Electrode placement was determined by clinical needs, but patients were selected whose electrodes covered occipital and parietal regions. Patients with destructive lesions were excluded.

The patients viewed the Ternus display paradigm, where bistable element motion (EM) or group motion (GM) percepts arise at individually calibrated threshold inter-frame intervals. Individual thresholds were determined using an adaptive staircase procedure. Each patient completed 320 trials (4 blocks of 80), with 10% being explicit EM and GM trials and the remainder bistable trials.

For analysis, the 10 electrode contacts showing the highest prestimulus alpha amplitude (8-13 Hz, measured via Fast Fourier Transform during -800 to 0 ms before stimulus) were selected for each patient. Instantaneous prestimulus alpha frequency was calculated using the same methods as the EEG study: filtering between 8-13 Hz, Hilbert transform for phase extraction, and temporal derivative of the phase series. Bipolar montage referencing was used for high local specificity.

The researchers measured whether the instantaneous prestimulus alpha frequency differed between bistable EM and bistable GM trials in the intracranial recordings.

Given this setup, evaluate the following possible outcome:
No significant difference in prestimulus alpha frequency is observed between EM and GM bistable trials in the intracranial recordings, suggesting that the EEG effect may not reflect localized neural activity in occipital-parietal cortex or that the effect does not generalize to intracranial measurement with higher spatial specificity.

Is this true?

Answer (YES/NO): NO